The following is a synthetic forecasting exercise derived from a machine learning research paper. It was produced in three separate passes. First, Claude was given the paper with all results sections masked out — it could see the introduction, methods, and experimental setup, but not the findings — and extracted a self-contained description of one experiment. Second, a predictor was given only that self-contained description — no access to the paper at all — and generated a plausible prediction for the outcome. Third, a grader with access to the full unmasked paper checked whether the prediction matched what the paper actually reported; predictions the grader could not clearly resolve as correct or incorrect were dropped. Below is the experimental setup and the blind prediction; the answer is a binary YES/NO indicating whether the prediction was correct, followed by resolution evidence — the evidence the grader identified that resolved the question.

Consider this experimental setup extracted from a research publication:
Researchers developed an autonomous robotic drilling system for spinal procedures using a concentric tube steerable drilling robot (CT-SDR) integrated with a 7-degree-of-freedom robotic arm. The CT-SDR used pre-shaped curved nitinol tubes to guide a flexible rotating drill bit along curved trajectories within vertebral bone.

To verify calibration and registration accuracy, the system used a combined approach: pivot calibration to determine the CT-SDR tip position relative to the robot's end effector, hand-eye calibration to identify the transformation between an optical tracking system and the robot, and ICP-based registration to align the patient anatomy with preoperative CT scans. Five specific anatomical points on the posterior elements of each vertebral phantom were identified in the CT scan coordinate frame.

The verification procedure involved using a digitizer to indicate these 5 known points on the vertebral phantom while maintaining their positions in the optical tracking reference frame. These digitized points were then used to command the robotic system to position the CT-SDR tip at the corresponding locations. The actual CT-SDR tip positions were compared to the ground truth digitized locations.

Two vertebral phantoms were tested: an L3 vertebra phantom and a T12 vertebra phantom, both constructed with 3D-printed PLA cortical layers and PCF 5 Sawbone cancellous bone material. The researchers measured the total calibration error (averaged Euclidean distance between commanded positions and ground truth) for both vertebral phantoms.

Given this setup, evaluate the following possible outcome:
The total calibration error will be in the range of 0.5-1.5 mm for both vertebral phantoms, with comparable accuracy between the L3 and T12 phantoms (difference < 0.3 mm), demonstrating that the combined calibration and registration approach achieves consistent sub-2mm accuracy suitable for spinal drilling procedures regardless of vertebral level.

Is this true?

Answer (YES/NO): NO